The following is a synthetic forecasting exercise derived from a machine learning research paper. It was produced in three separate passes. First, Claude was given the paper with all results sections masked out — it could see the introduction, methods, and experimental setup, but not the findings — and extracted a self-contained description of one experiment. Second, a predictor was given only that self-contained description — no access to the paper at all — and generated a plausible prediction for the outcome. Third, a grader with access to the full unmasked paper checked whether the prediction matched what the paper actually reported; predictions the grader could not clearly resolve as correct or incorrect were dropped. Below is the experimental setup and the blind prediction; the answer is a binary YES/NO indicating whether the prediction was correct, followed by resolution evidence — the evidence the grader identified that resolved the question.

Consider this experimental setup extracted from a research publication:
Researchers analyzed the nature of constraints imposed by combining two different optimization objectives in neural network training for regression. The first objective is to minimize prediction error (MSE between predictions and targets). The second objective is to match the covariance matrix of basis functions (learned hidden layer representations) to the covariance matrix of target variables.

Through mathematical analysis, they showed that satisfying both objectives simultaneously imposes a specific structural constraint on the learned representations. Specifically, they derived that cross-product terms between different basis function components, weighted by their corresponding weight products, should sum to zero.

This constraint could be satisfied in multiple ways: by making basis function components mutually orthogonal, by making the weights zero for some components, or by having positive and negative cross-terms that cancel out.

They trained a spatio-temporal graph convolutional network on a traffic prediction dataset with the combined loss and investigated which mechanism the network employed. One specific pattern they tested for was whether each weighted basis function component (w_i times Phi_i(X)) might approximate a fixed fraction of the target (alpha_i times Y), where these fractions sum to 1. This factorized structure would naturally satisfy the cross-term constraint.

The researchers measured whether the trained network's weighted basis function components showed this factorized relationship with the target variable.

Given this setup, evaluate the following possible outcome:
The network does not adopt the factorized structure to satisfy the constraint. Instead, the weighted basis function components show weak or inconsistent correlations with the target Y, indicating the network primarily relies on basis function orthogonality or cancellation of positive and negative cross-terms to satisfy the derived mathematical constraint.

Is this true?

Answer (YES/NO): NO